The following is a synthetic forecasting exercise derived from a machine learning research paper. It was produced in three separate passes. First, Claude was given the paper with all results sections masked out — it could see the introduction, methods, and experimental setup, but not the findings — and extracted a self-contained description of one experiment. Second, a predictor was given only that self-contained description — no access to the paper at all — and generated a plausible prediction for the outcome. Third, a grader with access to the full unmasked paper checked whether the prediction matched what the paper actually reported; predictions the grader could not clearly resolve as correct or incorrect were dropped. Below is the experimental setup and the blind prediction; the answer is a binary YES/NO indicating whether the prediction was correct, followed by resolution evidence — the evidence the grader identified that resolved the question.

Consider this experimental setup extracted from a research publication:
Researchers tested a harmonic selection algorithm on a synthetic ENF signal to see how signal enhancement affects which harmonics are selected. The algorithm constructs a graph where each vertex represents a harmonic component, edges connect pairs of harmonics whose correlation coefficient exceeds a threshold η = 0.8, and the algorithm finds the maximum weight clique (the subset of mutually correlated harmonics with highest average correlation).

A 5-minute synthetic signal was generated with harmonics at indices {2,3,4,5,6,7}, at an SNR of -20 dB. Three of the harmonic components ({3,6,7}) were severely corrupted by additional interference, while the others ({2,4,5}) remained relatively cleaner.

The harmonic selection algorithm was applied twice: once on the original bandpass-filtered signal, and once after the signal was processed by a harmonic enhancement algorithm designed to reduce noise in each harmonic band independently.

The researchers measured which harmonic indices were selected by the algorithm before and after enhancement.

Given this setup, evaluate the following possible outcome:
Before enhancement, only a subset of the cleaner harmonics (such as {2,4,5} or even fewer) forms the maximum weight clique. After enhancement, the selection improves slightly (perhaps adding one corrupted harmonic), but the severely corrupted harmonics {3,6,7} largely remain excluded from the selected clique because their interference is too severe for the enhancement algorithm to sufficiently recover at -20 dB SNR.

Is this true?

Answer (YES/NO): YES